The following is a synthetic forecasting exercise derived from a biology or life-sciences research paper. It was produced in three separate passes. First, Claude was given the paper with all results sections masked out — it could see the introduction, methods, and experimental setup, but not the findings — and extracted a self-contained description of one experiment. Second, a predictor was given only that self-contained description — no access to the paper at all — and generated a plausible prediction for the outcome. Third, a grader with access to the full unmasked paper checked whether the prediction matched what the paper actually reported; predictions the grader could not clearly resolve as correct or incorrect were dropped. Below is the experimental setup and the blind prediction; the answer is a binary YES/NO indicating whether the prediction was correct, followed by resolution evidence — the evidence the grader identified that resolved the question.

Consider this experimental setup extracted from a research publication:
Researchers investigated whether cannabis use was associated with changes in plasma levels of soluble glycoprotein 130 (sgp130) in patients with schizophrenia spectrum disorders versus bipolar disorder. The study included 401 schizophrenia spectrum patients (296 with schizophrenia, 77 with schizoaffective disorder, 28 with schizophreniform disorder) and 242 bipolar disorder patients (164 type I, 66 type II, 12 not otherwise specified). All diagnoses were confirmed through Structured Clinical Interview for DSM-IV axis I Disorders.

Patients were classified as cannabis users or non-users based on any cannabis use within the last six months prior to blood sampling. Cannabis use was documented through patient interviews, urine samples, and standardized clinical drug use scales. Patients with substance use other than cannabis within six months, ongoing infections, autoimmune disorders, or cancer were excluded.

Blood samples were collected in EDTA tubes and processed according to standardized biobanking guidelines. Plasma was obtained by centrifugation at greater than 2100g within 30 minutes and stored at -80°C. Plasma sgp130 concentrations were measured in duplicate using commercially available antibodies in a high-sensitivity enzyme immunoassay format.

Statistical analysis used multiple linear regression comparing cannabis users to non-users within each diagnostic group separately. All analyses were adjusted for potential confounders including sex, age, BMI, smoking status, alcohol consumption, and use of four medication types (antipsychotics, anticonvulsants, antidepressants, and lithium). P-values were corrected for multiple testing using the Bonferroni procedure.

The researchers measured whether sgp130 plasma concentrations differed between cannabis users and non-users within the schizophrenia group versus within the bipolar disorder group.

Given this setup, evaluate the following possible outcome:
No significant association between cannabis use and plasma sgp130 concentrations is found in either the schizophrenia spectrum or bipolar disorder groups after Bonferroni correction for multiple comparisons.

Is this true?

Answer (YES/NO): NO